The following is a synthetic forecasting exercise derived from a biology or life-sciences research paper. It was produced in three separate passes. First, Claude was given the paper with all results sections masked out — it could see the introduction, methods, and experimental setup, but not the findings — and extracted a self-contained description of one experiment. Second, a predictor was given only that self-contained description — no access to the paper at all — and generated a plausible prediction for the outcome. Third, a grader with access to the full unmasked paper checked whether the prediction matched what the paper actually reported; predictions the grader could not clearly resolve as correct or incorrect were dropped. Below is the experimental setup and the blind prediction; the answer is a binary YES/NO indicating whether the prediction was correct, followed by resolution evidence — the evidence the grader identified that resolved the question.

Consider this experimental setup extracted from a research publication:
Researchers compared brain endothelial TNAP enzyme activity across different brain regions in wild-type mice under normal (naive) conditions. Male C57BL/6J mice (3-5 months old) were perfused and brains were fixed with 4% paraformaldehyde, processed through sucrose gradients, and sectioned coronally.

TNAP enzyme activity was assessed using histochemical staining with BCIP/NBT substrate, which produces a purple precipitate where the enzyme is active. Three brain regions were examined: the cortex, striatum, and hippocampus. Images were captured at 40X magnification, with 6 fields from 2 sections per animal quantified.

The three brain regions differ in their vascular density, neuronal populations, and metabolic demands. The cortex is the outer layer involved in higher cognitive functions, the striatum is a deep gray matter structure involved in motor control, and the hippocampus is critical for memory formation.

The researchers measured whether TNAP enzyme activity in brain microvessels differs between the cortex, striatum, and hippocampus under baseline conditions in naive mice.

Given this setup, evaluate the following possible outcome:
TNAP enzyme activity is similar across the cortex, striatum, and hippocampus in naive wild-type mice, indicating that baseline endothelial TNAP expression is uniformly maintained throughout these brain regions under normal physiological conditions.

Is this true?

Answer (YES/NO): NO